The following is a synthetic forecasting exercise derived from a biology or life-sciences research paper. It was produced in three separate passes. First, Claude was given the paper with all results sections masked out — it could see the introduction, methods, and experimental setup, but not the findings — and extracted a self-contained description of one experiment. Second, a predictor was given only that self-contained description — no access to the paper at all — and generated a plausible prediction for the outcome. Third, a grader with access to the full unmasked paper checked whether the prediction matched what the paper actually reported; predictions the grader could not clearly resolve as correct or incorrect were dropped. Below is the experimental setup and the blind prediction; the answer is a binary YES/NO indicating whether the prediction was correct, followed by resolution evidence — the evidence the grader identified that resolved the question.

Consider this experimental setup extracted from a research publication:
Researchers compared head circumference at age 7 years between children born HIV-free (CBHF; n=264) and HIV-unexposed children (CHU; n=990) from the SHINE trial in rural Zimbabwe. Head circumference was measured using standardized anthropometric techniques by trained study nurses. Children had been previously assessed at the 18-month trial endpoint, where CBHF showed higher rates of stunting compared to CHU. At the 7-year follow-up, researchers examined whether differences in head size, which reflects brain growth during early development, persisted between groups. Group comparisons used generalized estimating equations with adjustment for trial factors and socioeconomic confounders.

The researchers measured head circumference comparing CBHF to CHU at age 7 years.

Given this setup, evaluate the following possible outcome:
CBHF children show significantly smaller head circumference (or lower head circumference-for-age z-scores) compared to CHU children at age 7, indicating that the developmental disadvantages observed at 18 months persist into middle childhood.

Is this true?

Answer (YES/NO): YES